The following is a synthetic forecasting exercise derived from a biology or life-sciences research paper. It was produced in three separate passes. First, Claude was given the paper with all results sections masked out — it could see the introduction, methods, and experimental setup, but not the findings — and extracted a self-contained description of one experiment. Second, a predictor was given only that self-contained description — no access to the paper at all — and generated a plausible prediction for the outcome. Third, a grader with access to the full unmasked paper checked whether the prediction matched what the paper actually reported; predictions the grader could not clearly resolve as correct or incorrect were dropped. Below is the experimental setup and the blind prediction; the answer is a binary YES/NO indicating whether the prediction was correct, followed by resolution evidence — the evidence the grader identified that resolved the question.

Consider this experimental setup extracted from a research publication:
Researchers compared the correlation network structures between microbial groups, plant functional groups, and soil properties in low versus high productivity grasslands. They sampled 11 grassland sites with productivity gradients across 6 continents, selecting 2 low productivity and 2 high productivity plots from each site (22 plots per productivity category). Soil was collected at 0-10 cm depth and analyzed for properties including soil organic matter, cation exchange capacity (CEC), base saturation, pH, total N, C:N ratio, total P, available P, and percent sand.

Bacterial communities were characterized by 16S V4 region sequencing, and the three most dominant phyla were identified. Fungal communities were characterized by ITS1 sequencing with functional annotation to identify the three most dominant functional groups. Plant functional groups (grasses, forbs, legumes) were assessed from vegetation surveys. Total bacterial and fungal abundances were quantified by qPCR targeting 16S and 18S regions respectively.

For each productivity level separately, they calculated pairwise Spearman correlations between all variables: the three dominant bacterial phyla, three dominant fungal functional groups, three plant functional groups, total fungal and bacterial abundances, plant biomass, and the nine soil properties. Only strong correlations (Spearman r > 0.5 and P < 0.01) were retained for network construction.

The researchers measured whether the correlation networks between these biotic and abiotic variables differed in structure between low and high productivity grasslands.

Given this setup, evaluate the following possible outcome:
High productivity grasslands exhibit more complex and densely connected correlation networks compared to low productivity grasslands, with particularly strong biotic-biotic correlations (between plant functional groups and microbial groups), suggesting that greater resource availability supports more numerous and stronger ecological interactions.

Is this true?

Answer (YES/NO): NO